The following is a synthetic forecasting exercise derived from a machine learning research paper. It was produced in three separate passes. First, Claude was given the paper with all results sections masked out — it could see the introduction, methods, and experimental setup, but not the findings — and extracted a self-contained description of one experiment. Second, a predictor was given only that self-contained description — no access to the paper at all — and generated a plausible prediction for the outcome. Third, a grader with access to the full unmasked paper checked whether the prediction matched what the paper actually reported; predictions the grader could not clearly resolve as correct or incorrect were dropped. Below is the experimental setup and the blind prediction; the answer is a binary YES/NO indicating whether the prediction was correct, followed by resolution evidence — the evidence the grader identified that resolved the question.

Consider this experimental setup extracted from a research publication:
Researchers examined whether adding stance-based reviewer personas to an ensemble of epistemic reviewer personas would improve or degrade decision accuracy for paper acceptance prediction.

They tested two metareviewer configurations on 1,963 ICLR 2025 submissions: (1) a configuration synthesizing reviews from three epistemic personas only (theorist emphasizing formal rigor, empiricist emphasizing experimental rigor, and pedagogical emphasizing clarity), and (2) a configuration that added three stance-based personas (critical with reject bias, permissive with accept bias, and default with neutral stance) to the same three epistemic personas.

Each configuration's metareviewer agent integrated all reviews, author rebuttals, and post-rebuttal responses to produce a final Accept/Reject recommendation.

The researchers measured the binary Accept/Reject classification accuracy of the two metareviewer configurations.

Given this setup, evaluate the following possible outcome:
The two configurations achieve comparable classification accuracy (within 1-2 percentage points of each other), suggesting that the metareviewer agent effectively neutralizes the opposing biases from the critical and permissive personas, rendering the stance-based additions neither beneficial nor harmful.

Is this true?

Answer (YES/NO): NO